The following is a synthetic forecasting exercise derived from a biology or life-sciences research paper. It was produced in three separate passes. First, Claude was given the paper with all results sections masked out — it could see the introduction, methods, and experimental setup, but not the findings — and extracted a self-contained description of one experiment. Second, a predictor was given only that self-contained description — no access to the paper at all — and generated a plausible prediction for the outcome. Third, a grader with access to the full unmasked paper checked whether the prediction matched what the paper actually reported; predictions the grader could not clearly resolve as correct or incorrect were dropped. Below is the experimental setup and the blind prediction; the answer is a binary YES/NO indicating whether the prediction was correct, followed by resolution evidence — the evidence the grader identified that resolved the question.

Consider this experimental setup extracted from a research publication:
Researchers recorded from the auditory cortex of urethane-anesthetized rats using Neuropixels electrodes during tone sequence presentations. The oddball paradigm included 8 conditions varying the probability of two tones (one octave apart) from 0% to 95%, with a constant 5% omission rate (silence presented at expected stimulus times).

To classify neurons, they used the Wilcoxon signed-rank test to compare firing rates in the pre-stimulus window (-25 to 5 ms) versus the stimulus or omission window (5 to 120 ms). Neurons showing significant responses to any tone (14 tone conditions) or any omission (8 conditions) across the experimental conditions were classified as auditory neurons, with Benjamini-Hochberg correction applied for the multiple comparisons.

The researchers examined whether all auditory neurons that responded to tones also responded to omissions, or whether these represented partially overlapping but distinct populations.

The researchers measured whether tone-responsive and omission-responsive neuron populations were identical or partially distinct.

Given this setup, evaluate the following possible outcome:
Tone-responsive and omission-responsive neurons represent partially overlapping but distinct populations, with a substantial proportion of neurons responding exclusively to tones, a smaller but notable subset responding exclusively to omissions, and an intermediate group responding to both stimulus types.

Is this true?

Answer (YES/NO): YES